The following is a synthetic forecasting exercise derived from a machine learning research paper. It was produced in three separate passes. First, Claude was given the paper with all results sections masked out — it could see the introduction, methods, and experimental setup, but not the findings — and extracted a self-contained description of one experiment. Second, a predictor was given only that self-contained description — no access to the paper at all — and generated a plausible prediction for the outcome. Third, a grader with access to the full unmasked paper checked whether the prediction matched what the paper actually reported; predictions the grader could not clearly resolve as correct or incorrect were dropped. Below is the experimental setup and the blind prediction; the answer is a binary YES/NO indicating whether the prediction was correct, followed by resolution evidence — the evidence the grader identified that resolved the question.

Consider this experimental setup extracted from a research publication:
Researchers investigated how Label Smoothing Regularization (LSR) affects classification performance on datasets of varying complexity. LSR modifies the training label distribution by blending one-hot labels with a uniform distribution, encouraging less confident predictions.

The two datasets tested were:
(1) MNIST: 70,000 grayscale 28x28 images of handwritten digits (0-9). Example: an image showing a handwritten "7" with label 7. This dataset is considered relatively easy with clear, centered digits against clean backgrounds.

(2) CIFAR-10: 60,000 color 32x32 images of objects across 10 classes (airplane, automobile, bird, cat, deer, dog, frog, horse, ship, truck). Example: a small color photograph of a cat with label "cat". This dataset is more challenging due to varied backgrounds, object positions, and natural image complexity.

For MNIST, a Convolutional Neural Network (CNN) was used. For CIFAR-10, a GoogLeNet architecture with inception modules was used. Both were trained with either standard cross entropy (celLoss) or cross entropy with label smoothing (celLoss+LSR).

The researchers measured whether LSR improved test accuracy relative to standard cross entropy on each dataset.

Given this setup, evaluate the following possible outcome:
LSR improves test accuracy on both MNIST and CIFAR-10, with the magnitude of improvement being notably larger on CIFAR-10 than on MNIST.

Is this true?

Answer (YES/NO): NO